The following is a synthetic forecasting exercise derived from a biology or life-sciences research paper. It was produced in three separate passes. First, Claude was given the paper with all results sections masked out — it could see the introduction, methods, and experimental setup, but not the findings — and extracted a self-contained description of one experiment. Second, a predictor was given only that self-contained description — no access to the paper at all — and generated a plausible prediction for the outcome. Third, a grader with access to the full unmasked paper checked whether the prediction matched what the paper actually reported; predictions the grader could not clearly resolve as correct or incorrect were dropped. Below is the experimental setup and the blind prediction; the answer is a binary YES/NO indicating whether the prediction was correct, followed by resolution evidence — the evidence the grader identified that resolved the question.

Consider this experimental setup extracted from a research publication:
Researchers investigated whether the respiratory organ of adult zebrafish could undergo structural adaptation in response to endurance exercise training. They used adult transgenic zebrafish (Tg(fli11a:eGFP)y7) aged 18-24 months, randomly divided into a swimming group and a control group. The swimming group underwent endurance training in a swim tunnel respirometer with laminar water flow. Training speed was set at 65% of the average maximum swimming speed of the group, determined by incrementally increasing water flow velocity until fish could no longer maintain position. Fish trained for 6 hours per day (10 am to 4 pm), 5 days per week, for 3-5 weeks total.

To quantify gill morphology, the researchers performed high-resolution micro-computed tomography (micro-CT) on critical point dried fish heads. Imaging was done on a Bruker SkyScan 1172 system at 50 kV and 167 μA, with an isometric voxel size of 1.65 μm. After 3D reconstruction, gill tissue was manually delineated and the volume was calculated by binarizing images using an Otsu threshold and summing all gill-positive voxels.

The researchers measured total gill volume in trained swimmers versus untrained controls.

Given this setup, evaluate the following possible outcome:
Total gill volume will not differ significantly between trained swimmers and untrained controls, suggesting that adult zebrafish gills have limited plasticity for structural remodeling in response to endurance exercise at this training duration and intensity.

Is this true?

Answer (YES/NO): NO